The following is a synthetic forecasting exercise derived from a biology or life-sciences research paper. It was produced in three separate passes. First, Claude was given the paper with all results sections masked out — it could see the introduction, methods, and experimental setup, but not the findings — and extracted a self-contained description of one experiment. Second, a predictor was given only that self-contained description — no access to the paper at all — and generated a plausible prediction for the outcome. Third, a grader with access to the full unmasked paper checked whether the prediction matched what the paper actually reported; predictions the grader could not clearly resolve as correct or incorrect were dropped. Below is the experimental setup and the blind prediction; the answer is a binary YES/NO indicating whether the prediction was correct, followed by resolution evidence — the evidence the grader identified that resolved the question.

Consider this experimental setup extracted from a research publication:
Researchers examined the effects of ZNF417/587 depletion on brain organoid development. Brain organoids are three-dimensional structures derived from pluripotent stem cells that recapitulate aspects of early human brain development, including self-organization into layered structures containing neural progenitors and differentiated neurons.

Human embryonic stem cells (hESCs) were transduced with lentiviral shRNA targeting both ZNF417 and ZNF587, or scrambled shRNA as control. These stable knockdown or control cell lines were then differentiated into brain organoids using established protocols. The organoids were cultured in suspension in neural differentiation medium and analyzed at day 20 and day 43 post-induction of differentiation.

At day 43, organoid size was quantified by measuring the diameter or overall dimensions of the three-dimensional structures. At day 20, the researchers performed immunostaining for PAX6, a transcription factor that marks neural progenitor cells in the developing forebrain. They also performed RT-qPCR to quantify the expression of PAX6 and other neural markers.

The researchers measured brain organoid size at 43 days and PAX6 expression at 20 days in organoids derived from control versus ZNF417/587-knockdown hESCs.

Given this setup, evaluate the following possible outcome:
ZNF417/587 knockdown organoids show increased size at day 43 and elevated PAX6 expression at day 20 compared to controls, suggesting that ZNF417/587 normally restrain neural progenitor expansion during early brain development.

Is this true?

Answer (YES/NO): NO